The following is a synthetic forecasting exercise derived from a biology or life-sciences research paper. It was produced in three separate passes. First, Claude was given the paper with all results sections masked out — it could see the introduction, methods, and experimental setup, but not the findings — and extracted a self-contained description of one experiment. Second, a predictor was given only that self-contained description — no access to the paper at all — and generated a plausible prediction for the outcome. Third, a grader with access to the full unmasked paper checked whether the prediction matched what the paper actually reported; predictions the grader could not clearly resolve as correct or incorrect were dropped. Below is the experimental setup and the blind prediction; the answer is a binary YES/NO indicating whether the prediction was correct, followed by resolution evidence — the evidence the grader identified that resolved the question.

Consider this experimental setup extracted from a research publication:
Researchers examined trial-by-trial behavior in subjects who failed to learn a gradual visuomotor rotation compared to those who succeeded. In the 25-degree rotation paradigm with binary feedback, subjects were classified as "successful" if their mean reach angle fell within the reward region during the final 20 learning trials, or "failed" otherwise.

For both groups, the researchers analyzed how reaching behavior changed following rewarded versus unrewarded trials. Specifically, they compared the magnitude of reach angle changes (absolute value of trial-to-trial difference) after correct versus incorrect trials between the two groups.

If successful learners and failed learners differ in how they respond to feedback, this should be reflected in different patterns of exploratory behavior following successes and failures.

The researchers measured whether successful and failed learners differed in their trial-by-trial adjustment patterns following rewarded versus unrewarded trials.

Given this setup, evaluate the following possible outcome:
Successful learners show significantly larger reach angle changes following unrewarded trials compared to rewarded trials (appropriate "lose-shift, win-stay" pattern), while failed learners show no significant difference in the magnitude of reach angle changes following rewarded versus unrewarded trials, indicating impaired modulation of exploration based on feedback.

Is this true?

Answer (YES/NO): NO